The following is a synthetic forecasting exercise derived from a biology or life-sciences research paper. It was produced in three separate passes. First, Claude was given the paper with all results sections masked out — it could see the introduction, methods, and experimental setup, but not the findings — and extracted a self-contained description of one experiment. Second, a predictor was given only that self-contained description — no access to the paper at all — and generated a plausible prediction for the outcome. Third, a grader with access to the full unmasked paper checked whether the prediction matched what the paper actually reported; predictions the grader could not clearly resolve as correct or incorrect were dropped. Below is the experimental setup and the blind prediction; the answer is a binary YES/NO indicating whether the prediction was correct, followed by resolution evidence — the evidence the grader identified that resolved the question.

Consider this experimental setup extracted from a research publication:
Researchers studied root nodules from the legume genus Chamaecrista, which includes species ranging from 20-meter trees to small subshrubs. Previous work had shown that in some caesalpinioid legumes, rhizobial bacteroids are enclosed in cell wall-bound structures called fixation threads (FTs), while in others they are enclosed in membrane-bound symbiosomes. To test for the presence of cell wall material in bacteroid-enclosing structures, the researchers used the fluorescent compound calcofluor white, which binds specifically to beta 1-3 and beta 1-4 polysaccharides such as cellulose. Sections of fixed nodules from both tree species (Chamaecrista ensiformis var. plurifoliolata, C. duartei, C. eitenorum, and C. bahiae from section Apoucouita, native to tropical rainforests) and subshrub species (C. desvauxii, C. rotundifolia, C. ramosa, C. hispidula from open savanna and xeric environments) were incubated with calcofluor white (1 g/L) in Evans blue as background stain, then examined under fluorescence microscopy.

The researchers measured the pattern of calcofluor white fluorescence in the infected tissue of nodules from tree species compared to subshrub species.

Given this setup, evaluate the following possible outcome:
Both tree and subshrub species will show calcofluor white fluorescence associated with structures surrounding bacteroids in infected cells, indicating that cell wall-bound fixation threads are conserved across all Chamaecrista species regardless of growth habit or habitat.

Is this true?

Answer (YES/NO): NO